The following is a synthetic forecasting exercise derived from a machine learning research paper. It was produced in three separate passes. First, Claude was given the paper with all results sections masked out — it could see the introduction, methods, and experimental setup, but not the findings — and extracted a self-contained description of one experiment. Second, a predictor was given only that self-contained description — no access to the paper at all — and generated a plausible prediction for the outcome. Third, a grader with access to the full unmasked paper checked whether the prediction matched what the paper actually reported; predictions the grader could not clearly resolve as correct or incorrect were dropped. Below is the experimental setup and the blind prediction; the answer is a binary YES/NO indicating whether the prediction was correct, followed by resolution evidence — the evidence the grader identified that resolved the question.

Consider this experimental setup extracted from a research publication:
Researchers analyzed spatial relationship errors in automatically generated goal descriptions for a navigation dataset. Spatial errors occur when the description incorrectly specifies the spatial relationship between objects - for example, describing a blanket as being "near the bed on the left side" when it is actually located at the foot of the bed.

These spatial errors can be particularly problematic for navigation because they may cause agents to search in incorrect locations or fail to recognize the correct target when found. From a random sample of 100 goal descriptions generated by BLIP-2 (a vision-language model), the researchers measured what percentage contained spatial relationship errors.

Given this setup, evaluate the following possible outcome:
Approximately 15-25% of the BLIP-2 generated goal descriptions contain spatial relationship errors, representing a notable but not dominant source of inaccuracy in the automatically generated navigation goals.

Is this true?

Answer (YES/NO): YES